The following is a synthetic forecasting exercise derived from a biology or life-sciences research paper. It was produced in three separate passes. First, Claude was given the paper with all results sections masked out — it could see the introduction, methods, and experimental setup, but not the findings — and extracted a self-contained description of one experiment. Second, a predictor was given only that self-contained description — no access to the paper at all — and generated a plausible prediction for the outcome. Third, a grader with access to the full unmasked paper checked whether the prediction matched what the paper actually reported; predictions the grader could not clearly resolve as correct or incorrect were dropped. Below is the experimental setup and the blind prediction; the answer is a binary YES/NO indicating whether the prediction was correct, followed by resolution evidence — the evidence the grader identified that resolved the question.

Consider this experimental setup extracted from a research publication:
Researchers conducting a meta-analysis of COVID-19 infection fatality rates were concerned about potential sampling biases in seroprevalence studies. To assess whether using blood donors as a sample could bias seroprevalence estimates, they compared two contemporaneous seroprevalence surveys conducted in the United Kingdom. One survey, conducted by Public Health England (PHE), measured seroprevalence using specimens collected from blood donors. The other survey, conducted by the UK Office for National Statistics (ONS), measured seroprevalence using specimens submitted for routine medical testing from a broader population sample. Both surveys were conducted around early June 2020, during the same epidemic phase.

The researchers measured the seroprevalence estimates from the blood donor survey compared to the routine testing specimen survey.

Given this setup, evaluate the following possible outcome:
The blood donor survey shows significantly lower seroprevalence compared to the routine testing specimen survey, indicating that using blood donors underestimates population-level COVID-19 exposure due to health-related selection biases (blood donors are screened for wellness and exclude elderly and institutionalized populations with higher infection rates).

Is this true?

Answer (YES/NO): NO